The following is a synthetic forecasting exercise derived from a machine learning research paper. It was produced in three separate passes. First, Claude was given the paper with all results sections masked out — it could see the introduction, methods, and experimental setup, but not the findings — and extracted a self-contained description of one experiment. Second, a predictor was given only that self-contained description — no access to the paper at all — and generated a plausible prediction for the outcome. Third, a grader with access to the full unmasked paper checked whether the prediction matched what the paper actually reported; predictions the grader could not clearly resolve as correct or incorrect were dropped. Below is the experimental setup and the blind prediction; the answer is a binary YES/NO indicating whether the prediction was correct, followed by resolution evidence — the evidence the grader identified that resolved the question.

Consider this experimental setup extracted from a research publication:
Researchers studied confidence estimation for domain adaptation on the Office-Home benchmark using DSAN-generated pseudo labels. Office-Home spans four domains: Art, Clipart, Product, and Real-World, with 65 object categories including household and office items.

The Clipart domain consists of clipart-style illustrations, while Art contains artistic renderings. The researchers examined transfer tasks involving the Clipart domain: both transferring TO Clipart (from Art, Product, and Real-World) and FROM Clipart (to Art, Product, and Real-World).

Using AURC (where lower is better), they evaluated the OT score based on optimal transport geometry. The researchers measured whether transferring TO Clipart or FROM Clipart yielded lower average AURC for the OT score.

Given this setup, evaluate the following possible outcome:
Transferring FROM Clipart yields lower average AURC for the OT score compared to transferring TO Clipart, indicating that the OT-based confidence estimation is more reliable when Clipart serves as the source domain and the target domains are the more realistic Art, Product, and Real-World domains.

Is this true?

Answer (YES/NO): YES